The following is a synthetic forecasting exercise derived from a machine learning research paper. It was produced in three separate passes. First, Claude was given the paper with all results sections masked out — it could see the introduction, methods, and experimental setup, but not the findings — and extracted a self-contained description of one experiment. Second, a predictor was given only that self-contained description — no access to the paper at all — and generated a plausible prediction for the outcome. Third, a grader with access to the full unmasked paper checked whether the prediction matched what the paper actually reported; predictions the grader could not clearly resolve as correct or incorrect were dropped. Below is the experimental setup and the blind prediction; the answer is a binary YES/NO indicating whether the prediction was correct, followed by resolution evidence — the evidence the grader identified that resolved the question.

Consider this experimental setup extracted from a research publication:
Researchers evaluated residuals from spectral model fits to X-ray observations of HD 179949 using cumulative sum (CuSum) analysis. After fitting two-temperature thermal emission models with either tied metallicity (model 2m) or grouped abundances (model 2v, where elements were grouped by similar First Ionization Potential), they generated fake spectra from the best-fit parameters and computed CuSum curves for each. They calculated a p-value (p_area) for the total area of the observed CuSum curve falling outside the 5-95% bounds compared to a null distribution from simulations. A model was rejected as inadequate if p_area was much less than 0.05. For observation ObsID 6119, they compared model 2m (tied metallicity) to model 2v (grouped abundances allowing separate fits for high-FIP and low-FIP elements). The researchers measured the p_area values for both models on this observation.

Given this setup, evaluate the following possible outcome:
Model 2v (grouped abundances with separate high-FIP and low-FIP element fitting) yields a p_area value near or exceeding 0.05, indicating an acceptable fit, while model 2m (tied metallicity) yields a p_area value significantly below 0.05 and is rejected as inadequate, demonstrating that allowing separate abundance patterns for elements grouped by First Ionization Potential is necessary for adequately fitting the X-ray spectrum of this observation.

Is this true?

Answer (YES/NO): YES